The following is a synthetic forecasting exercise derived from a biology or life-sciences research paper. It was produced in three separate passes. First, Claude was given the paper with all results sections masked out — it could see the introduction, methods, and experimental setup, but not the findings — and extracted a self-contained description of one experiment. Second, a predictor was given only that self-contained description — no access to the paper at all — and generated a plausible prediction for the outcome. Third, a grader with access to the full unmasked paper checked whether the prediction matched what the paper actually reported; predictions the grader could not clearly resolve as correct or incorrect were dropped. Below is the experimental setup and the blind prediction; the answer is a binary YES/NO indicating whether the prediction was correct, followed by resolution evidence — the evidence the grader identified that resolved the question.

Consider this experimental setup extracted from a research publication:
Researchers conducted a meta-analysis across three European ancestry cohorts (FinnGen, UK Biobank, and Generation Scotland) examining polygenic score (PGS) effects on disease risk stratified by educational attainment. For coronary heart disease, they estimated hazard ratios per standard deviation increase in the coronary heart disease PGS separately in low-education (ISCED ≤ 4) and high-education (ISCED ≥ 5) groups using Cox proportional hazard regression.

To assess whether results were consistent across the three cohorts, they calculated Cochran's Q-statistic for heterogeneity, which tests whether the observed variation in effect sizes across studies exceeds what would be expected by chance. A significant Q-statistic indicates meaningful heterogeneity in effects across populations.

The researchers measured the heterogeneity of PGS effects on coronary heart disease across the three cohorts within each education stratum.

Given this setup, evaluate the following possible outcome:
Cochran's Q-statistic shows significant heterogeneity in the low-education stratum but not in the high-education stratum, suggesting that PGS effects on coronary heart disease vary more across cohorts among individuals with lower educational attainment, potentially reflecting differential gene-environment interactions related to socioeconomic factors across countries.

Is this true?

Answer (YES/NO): NO